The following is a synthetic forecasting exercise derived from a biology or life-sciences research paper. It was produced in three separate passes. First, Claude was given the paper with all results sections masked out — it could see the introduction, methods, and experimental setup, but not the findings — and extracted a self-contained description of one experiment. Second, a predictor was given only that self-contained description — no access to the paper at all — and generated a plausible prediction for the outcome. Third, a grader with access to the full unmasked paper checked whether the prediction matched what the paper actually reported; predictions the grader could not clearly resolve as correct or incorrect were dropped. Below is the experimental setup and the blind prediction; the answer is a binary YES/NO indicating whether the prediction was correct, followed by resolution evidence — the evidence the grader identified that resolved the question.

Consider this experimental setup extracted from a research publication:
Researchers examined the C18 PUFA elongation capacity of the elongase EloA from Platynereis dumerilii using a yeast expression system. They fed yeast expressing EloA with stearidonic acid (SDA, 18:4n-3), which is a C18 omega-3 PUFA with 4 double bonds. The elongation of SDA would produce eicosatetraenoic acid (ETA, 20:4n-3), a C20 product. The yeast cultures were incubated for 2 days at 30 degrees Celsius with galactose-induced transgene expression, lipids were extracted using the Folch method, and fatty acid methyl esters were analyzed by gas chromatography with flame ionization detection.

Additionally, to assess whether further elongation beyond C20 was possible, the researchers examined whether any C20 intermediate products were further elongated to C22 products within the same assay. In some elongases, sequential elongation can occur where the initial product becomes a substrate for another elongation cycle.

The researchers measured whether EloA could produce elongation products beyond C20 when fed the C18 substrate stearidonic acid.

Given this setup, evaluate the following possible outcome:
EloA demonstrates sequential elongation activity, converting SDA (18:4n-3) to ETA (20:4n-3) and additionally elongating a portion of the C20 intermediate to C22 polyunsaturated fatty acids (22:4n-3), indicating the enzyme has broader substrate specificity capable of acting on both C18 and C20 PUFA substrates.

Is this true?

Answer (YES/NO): NO